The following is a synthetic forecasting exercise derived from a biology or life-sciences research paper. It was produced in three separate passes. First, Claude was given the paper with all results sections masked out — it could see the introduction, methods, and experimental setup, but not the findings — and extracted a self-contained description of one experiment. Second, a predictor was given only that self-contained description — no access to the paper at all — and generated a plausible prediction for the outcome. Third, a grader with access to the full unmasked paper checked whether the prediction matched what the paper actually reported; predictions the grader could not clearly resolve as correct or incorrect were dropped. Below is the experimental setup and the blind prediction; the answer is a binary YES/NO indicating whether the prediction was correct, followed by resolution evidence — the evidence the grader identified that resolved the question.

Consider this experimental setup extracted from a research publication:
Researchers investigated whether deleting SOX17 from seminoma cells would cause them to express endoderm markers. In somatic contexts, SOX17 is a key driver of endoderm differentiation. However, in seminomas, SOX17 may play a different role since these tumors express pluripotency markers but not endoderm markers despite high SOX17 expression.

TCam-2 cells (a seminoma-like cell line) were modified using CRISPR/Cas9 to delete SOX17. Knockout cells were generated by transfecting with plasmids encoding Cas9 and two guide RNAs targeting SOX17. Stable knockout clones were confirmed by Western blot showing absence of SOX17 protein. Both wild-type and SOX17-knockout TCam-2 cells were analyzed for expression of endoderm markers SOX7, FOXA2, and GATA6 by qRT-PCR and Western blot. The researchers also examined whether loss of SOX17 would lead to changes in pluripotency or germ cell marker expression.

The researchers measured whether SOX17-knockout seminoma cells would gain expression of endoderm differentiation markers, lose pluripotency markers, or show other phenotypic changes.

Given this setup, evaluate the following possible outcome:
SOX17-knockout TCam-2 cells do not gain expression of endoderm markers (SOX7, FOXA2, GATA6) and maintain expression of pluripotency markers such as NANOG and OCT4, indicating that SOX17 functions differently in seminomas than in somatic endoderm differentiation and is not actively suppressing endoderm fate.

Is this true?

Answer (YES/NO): NO